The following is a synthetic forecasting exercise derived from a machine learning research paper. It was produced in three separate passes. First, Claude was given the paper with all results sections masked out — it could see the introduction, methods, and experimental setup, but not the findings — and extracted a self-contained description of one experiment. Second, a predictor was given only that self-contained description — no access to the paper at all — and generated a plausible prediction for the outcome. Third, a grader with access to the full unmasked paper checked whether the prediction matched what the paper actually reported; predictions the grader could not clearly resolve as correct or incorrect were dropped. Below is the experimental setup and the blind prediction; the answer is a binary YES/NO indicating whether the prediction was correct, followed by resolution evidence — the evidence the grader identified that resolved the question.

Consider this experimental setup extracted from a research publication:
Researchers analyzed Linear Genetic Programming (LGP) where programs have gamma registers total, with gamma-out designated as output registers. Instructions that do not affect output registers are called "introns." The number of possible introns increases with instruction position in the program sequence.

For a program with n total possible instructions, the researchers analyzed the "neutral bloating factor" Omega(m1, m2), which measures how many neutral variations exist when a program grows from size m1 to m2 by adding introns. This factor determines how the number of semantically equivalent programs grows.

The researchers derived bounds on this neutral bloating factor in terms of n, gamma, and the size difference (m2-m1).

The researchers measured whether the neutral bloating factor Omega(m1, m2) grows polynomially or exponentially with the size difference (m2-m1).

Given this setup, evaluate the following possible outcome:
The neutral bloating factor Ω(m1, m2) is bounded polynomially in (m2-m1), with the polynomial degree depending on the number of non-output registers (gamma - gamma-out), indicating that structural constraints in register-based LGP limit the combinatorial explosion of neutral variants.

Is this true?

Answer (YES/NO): NO